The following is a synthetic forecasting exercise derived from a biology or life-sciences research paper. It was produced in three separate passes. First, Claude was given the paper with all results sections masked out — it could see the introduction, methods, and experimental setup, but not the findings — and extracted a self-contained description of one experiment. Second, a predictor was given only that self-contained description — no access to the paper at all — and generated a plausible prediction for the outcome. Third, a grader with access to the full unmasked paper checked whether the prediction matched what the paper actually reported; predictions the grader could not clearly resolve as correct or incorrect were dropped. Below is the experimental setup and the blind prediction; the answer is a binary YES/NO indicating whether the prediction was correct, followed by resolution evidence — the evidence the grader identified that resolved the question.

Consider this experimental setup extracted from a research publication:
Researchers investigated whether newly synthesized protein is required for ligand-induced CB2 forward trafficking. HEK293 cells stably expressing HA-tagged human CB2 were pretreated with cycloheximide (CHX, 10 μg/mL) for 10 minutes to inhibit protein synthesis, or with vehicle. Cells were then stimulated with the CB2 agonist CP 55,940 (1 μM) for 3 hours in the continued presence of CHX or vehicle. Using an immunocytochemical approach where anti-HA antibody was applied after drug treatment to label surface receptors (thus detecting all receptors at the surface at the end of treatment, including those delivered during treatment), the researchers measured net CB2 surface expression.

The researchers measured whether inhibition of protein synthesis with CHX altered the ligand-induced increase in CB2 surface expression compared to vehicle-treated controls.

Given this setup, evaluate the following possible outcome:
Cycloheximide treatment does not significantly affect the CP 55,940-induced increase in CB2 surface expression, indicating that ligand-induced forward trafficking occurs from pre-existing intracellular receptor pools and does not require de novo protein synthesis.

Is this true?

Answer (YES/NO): NO